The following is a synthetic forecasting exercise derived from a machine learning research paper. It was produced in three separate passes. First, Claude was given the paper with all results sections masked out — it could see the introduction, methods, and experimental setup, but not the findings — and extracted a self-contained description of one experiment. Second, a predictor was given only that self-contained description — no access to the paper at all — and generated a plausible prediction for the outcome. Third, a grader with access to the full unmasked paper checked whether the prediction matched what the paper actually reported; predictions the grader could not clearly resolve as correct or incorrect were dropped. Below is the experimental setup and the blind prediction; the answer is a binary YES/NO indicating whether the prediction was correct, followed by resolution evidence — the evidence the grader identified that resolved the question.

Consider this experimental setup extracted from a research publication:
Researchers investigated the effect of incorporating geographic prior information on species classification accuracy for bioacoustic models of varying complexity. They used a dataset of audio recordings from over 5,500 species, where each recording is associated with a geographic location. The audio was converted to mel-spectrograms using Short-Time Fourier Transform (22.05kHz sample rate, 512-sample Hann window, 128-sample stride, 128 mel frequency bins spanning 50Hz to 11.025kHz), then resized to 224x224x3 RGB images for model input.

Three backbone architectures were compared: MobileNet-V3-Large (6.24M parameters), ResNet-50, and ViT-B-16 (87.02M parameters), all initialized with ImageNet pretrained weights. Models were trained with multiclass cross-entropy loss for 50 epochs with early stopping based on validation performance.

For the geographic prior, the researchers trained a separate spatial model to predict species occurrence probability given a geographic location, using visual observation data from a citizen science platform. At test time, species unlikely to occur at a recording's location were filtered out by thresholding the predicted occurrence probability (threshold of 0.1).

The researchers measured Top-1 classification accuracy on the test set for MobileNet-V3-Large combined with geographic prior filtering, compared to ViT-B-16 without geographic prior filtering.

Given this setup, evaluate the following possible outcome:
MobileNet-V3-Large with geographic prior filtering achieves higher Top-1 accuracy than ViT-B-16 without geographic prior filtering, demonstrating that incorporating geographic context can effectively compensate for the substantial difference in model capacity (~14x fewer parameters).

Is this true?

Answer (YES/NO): YES